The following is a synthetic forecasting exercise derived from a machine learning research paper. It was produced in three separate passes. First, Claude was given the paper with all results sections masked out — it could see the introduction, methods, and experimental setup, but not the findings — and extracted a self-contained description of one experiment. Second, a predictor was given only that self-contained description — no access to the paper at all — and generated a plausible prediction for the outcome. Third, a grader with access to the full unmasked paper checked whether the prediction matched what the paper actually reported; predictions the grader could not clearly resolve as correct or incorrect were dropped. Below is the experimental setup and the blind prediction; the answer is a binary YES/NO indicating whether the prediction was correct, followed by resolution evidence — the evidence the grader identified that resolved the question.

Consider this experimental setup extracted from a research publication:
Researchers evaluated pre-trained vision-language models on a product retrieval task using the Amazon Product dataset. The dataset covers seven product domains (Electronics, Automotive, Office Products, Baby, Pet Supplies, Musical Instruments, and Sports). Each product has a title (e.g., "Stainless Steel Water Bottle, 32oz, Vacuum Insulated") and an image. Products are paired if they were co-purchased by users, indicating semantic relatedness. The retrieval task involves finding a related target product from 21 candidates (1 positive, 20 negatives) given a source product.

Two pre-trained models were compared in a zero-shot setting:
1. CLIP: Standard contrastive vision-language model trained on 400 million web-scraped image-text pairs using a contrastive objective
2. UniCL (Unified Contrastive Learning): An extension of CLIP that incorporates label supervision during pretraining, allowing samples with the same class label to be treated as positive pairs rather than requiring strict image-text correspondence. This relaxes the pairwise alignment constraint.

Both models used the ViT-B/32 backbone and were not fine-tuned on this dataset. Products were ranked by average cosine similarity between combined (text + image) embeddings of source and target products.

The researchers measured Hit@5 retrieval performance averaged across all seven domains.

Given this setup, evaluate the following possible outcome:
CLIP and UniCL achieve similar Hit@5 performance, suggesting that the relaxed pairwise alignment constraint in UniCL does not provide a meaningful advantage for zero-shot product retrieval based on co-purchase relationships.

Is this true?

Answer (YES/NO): NO